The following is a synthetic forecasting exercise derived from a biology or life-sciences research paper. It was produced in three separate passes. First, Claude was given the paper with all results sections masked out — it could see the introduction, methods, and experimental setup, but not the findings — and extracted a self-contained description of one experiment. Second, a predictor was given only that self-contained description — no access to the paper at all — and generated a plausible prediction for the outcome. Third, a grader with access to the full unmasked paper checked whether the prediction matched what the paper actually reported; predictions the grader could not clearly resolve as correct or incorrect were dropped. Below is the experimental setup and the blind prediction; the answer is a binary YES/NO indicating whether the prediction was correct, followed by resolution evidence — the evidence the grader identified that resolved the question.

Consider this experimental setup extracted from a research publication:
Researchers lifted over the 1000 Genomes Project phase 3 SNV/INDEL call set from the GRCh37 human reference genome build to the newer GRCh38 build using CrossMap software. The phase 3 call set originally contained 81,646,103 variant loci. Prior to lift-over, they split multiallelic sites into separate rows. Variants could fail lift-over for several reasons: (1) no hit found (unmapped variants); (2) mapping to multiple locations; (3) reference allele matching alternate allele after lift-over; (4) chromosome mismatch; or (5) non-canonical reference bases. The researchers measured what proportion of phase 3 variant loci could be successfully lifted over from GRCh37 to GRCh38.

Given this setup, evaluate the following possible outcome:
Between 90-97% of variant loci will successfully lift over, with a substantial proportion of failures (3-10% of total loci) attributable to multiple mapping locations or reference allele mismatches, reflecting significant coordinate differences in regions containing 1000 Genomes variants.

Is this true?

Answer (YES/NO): NO